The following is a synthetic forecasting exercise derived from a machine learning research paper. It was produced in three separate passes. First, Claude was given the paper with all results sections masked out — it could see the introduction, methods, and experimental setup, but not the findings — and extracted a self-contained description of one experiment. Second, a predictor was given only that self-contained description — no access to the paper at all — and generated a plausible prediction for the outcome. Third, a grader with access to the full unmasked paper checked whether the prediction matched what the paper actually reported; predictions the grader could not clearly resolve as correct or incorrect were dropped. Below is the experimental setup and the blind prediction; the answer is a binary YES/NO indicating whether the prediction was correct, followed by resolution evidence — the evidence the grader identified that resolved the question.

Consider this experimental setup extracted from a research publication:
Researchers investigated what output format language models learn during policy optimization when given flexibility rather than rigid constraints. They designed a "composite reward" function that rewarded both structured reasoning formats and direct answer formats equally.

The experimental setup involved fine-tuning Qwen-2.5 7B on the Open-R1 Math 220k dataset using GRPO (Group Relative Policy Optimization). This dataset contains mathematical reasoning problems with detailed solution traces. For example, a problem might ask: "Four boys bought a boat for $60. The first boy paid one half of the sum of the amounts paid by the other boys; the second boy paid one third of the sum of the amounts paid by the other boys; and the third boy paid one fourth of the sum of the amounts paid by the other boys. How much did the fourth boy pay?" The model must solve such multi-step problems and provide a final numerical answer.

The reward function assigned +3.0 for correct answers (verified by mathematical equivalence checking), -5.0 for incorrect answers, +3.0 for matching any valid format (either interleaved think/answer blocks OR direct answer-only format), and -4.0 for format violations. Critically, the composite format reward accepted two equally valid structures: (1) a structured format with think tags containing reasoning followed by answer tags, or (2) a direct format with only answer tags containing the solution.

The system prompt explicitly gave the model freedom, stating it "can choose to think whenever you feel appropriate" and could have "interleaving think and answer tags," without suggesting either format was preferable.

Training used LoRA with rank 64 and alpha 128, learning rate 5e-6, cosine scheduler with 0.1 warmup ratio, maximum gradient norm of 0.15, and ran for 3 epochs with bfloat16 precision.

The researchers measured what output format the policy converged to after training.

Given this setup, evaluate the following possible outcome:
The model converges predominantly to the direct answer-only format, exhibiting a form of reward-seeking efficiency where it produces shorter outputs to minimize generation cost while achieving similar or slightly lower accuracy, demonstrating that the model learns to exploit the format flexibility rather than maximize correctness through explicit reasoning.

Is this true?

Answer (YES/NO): YES